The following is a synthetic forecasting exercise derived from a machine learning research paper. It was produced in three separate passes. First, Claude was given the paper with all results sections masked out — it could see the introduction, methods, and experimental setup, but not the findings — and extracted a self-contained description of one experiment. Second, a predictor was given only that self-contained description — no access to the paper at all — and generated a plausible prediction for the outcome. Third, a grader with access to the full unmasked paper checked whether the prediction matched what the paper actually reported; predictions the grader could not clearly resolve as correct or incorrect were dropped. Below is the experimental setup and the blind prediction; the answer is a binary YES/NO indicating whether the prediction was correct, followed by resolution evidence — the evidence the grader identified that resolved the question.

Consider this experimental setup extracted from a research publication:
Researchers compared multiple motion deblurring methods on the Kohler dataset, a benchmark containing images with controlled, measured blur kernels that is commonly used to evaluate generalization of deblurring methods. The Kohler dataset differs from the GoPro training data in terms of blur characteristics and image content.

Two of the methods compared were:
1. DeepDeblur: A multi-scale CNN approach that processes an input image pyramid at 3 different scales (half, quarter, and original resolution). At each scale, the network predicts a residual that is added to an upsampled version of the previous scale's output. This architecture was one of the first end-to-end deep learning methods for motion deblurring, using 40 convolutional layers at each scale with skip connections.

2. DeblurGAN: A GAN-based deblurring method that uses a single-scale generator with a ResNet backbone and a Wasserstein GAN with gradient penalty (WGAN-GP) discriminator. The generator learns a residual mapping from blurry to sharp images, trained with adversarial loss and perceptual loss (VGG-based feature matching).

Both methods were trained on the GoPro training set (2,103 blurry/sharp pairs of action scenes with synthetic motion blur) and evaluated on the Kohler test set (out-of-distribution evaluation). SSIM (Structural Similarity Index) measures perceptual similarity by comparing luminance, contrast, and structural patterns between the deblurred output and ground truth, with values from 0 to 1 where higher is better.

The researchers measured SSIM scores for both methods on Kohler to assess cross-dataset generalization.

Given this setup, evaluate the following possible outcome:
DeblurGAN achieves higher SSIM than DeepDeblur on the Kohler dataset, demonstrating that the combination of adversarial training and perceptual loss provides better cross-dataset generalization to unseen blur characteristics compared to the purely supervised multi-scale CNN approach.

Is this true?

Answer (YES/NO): YES